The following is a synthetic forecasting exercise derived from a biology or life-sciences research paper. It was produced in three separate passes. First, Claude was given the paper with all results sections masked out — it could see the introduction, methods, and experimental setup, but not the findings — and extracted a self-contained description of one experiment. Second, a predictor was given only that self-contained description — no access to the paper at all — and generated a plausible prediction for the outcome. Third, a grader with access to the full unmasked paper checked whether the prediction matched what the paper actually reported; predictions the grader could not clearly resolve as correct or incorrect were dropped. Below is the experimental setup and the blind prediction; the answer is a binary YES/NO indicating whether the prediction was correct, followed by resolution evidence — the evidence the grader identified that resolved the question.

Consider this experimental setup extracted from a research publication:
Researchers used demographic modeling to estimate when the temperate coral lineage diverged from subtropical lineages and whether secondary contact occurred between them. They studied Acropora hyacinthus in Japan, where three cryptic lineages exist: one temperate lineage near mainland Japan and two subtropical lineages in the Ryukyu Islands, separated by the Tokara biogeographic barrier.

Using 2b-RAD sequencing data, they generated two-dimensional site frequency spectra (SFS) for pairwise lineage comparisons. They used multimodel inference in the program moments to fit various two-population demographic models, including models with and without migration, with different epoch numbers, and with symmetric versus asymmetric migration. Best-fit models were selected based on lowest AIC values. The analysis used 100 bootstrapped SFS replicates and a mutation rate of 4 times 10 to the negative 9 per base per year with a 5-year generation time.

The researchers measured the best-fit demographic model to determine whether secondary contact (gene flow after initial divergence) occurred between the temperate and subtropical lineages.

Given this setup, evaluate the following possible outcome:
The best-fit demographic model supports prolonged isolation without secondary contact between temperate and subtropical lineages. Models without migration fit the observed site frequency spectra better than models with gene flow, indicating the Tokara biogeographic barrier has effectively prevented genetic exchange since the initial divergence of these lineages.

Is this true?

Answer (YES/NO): NO